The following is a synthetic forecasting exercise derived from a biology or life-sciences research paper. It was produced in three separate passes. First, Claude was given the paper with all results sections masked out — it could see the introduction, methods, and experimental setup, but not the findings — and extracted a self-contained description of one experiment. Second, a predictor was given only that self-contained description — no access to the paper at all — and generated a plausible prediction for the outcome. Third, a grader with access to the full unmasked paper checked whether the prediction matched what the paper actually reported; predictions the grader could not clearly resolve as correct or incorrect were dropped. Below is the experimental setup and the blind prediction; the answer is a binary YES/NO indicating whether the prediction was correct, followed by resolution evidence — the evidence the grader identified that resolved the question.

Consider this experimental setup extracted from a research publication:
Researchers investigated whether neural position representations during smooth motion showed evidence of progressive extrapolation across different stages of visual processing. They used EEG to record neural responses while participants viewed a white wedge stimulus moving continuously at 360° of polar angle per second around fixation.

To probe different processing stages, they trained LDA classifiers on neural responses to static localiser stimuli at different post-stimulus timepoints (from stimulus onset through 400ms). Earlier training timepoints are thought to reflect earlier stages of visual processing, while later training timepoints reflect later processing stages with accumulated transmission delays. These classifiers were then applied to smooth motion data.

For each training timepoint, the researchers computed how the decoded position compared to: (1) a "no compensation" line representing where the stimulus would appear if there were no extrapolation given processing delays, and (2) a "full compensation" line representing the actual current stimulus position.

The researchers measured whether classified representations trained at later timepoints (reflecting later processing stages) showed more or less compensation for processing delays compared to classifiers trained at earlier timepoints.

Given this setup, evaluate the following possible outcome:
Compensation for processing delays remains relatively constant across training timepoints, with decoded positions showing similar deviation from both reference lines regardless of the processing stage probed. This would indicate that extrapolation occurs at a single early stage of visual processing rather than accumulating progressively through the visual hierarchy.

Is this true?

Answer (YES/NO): NO